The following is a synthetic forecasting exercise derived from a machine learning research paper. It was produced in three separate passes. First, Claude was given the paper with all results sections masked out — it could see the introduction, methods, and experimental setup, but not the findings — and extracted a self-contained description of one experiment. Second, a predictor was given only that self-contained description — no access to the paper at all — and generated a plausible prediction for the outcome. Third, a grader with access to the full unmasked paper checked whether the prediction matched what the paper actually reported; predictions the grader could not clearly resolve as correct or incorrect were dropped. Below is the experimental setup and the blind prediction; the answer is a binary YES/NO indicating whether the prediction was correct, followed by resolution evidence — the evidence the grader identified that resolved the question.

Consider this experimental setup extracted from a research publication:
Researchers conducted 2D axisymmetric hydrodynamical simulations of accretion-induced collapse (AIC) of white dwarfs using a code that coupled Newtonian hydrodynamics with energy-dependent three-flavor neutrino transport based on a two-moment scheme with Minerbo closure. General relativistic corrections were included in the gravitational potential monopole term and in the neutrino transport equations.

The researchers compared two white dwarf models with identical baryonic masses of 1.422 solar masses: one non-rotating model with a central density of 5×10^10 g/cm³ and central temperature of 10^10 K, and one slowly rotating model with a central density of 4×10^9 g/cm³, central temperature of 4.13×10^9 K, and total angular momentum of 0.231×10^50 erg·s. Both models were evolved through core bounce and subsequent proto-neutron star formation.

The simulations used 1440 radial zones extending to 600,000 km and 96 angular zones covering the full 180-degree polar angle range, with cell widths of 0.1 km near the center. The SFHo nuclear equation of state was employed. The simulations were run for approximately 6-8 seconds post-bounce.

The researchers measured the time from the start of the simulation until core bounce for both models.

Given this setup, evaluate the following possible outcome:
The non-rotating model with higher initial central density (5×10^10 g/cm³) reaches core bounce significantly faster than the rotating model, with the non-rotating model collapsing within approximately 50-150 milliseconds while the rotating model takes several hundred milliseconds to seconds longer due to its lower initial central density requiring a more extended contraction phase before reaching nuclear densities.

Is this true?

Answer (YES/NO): NO